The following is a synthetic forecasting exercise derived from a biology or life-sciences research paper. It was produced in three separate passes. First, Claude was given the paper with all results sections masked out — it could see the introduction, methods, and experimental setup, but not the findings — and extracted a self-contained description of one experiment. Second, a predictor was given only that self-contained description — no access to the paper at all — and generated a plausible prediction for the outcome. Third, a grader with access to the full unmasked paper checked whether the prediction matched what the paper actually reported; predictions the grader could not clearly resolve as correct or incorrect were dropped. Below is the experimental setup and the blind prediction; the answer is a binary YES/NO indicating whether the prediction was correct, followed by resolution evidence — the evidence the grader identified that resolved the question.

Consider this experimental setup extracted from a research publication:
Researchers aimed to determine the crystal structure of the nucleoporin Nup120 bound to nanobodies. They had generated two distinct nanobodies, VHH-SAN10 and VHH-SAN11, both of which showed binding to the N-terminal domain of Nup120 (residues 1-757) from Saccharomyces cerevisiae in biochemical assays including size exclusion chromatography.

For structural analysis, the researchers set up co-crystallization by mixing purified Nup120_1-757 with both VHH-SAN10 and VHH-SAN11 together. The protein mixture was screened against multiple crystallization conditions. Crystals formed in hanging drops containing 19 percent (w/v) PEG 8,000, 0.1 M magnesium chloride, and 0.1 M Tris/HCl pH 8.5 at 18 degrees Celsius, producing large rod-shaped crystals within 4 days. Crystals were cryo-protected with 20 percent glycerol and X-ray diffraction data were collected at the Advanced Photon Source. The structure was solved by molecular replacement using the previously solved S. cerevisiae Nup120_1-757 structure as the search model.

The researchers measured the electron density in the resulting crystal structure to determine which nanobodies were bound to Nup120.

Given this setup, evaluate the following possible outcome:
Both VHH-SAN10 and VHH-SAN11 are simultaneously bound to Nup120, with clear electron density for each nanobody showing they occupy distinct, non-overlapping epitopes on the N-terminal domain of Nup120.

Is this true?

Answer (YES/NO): NO